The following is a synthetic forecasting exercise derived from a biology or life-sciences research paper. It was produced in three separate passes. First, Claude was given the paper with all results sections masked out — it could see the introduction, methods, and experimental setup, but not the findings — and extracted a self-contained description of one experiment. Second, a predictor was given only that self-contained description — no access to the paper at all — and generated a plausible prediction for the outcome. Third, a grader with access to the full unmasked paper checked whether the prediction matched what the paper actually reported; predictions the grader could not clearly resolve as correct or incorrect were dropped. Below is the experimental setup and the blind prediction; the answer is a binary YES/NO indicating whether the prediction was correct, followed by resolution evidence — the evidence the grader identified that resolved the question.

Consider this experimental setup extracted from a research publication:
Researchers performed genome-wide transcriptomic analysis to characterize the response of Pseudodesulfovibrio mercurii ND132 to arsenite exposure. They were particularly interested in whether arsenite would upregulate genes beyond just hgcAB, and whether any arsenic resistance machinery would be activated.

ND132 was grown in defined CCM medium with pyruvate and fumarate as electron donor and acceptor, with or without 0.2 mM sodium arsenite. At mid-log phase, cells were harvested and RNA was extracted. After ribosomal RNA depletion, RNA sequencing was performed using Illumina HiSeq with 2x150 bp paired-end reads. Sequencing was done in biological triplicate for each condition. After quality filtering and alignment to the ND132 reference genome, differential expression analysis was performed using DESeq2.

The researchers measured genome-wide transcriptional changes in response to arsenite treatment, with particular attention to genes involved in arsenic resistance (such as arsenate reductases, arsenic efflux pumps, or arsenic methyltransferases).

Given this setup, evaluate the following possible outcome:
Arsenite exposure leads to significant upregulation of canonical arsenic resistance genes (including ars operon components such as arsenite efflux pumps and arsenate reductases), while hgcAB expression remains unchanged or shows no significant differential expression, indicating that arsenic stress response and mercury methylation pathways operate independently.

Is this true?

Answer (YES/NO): NO